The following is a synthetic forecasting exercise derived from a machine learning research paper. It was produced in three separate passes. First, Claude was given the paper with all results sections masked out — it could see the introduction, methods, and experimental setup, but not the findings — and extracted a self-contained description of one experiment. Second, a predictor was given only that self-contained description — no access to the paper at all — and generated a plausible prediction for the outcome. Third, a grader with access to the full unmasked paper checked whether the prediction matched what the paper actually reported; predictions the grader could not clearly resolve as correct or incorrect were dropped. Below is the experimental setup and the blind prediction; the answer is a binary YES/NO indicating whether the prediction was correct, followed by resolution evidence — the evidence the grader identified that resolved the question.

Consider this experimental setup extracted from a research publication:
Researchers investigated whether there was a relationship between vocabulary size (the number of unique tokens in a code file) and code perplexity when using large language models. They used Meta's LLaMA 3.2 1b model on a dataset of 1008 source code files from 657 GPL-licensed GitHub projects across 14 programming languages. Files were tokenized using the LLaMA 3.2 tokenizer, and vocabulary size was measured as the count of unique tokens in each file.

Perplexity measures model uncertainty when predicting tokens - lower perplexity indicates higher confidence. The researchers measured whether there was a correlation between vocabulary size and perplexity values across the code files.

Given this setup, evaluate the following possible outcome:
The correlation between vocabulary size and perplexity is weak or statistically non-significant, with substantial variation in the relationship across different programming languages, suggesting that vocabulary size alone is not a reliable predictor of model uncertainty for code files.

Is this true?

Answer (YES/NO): NO